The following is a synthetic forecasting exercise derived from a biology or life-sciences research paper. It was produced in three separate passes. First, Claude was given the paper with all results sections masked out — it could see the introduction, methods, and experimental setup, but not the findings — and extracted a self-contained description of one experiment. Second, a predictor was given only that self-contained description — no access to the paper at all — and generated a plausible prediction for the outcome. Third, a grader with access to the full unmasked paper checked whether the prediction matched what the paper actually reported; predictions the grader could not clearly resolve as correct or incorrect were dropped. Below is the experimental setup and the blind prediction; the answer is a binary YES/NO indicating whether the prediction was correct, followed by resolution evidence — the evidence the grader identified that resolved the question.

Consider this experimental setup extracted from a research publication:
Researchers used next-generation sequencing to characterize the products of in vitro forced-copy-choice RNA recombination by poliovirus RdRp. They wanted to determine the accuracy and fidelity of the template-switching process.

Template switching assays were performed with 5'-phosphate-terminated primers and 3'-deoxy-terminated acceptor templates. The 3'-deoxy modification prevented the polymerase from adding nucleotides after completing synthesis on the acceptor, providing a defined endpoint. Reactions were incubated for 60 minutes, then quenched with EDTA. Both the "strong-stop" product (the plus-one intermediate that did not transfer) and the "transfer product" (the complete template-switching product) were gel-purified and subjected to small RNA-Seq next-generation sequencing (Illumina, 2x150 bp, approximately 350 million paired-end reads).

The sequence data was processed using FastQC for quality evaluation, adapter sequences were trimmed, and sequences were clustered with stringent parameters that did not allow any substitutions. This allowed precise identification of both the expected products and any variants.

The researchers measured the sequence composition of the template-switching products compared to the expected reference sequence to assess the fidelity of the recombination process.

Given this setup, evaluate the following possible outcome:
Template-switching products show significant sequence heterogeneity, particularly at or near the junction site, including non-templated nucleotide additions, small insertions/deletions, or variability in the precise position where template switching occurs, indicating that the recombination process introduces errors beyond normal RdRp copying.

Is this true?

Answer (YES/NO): NO